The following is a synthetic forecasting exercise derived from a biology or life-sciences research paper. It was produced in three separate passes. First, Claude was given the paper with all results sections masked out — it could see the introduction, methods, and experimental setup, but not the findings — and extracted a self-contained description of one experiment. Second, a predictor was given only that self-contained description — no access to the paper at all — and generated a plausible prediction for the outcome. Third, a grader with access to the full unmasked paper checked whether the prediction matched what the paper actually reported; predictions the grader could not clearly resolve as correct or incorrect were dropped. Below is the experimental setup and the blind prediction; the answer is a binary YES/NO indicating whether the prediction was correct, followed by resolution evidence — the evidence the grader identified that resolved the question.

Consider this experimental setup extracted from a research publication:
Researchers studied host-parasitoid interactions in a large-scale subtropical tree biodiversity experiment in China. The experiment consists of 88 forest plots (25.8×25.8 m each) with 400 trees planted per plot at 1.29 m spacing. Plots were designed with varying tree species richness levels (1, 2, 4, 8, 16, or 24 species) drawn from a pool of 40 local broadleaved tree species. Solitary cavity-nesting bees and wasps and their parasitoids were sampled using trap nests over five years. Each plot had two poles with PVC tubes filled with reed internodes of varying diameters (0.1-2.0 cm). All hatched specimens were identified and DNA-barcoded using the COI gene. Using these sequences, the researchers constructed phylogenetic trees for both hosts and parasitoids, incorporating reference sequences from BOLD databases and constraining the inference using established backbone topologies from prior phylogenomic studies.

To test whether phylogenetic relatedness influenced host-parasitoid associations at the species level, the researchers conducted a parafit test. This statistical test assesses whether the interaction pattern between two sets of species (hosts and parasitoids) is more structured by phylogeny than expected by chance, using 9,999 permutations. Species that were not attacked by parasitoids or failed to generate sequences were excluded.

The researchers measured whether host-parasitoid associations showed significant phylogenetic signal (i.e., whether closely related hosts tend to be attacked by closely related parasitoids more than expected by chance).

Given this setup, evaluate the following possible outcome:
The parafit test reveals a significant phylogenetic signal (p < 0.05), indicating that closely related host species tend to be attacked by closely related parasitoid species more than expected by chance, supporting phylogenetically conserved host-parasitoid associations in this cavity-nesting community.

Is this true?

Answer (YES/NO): YES